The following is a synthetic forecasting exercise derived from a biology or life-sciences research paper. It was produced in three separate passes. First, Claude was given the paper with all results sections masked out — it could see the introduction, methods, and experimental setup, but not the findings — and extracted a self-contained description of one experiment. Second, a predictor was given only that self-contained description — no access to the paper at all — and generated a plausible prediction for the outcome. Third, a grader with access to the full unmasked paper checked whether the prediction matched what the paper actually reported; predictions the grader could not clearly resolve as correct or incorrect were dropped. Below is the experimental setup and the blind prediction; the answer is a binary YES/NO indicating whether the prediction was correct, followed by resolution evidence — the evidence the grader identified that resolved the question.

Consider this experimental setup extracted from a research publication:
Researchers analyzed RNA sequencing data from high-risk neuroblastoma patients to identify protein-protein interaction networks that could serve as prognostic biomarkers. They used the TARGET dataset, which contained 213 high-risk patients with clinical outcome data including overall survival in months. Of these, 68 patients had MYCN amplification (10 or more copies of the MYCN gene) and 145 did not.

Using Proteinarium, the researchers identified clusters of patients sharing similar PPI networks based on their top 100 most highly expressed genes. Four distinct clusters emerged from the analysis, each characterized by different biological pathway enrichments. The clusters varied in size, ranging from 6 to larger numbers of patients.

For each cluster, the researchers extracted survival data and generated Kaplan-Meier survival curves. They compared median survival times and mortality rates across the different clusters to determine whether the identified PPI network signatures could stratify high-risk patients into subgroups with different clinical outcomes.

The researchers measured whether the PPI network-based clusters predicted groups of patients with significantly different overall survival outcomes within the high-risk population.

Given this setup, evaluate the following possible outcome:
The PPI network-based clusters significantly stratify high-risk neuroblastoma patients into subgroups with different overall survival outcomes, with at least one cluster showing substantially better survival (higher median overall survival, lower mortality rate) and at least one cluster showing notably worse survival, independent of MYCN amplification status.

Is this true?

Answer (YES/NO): NO